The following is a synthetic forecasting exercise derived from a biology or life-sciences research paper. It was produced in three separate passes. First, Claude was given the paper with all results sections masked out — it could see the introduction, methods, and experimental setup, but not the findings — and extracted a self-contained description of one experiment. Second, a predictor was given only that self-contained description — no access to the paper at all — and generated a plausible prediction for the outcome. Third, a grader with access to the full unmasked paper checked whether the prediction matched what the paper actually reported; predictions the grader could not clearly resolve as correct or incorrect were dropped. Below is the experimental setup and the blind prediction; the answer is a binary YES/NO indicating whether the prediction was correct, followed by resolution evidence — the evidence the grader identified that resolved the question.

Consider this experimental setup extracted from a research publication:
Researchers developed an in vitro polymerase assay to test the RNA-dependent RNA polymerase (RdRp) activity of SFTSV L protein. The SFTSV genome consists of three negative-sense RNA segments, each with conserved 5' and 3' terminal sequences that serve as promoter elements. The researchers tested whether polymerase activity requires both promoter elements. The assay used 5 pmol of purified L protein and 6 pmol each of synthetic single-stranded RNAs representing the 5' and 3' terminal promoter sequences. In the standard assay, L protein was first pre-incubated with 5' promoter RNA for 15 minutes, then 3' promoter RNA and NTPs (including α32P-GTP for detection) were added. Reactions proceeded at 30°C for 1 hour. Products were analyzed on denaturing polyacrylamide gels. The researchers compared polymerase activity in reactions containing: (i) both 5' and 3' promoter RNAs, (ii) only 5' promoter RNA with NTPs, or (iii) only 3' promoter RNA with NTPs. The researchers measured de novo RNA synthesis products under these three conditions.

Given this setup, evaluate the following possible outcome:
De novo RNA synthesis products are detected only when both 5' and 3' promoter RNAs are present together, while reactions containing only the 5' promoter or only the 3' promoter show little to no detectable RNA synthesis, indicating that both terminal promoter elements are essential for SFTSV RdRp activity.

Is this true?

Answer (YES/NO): YES